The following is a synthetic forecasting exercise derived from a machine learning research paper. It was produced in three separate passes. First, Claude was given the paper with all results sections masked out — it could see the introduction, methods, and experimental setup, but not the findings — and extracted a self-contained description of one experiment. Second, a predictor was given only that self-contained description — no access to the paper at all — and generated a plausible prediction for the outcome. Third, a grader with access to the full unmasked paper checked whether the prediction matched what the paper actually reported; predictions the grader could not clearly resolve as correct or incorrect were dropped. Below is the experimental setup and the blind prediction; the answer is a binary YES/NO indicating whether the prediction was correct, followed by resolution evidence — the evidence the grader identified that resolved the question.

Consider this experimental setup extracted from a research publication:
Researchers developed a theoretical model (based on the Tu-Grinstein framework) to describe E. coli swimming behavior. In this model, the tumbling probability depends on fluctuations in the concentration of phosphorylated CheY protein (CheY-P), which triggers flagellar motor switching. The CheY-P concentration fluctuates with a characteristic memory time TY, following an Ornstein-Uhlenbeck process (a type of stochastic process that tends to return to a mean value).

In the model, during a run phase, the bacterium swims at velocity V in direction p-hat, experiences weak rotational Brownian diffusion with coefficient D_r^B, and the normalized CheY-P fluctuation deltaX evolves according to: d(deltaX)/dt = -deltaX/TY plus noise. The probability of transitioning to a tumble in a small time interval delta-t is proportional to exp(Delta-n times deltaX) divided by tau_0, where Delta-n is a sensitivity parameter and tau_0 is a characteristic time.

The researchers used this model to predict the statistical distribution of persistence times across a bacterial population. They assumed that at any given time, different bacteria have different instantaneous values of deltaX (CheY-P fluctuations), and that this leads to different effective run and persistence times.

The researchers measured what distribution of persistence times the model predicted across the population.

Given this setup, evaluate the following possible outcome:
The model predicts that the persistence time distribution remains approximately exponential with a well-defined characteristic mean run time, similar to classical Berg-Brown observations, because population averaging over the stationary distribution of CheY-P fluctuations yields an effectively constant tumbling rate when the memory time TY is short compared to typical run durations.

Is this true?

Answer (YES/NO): NO